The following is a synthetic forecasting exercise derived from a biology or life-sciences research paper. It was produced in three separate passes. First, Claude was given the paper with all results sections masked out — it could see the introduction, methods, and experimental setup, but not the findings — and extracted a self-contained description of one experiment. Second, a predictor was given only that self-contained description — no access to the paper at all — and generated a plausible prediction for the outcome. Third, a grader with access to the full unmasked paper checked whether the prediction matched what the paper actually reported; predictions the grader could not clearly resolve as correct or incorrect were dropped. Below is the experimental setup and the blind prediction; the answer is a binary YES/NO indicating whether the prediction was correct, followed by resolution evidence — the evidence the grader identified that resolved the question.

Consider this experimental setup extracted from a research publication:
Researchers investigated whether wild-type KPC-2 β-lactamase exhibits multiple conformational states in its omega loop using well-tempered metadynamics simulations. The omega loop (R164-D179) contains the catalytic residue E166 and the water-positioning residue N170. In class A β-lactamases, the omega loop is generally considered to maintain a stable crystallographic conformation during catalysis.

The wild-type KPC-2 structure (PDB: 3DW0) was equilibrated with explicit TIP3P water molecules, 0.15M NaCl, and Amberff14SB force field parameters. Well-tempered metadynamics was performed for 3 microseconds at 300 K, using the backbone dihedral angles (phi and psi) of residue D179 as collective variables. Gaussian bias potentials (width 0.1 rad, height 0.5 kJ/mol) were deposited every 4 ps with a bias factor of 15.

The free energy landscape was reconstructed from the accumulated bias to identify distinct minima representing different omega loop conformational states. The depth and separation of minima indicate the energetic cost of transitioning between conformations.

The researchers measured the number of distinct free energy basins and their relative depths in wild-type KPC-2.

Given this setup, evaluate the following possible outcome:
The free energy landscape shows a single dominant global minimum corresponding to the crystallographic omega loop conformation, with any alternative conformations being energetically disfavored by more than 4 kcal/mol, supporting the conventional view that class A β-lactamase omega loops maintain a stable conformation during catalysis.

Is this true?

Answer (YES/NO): YES